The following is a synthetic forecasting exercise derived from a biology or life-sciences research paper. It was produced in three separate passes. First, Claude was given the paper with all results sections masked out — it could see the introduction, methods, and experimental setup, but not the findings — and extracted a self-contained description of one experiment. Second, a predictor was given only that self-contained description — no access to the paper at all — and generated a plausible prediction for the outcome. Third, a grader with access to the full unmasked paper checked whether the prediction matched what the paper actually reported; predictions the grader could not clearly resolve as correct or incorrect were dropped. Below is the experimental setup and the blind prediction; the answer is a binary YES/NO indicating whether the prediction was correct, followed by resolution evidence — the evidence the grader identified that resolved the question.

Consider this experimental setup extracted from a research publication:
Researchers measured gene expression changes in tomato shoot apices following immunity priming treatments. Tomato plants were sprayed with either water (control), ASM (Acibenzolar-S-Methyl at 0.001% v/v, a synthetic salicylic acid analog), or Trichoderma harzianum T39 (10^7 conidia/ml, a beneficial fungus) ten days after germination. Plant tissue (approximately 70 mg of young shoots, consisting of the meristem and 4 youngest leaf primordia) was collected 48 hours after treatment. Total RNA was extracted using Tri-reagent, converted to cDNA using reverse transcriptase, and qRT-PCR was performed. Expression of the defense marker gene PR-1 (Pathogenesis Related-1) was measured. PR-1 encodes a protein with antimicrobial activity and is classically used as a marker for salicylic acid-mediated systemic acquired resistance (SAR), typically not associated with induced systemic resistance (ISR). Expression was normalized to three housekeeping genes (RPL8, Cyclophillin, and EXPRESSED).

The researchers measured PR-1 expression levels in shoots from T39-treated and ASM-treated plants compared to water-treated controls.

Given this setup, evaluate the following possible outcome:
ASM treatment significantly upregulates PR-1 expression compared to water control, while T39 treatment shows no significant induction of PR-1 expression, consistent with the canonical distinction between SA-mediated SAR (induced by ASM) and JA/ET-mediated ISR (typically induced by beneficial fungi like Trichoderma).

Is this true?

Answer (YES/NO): NO